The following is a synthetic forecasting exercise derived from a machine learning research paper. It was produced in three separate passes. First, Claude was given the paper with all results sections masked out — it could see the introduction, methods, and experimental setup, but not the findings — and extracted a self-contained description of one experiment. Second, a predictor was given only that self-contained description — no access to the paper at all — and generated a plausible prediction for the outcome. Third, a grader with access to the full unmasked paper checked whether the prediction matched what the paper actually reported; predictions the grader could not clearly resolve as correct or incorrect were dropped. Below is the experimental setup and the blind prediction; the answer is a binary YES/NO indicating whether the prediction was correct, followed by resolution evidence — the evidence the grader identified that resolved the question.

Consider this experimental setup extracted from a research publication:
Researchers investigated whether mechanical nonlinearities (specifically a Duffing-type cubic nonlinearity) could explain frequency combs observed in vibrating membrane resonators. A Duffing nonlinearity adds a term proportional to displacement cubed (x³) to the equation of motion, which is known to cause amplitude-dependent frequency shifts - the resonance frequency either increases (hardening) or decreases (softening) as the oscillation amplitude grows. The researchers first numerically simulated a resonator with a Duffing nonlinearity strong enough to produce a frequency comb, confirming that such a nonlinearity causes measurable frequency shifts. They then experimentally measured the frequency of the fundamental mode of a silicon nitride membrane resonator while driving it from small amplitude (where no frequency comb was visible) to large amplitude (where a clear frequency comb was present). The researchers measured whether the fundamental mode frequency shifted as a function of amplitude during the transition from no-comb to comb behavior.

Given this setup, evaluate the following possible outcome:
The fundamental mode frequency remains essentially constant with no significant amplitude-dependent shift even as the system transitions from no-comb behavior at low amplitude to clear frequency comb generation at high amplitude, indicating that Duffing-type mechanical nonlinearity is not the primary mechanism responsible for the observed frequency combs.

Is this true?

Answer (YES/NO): YES